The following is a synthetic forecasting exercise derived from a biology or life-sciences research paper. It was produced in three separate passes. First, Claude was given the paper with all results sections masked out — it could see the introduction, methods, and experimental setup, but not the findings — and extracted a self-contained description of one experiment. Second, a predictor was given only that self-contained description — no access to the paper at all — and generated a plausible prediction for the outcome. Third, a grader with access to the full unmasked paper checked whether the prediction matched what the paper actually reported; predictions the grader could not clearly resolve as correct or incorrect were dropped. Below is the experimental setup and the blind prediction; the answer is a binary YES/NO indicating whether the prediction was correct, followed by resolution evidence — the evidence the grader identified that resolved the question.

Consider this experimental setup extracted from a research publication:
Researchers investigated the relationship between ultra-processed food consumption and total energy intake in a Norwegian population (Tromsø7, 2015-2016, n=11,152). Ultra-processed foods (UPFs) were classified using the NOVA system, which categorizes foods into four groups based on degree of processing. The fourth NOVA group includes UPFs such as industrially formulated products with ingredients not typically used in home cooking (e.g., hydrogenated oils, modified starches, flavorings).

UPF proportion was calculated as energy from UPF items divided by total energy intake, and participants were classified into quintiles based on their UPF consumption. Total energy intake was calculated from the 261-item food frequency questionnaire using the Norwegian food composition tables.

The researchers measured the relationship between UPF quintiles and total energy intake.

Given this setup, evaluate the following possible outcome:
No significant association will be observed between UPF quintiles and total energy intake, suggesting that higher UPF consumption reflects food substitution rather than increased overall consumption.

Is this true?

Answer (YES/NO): NO